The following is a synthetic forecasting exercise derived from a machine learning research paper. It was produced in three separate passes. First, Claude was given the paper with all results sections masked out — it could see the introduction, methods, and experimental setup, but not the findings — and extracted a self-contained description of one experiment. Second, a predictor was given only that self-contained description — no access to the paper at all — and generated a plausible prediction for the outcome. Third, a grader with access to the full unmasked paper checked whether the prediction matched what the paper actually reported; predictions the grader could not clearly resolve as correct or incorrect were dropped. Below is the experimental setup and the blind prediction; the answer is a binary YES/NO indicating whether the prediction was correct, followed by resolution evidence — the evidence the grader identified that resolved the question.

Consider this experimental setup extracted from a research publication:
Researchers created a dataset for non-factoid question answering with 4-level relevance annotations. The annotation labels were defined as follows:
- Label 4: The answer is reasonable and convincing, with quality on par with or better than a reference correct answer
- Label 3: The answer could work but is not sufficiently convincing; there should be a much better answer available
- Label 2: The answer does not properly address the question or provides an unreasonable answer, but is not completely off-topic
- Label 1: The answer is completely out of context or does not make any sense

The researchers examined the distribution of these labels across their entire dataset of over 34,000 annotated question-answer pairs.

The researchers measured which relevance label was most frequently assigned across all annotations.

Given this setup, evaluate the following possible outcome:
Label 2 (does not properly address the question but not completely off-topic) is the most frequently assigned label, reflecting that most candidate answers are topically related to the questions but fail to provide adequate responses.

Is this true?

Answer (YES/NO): NO